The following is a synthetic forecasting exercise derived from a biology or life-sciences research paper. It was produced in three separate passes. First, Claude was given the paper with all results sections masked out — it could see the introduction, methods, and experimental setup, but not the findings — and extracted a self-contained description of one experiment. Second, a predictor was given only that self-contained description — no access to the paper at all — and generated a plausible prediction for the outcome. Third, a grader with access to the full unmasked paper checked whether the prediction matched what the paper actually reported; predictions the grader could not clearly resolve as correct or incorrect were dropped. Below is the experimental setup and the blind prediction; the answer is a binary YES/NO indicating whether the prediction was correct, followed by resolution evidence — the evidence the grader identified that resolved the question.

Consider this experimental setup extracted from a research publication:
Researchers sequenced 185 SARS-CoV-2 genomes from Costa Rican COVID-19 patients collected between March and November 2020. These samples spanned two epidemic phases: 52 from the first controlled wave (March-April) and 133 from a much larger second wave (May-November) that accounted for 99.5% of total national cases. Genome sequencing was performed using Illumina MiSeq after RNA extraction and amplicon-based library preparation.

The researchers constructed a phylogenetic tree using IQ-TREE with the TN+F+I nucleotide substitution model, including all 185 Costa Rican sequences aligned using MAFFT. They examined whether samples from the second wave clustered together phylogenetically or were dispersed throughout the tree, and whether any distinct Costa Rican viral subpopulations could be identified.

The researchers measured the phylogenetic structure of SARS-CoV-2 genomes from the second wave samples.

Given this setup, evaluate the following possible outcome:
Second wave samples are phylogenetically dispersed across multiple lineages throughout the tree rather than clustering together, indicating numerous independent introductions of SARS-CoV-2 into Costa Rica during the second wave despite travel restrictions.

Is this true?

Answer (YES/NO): NO